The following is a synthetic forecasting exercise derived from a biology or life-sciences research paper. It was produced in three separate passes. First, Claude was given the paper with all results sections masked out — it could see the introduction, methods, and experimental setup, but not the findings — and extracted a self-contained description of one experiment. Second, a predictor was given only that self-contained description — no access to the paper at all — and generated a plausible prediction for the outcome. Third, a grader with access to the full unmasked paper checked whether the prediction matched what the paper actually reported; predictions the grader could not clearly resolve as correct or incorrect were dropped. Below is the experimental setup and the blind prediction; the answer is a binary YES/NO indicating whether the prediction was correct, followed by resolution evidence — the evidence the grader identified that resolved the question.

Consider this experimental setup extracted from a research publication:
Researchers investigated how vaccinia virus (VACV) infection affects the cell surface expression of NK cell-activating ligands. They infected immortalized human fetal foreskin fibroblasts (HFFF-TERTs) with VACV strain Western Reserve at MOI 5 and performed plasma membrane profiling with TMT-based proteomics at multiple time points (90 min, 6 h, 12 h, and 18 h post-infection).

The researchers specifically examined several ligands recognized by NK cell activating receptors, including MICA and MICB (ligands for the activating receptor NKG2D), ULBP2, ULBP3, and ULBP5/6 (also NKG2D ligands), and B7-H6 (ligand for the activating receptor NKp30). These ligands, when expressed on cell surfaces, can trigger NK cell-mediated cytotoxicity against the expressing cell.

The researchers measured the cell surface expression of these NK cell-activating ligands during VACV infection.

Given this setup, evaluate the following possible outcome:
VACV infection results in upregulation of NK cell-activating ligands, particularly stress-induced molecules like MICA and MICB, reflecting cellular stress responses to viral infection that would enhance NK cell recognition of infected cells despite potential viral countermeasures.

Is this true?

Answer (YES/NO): NO